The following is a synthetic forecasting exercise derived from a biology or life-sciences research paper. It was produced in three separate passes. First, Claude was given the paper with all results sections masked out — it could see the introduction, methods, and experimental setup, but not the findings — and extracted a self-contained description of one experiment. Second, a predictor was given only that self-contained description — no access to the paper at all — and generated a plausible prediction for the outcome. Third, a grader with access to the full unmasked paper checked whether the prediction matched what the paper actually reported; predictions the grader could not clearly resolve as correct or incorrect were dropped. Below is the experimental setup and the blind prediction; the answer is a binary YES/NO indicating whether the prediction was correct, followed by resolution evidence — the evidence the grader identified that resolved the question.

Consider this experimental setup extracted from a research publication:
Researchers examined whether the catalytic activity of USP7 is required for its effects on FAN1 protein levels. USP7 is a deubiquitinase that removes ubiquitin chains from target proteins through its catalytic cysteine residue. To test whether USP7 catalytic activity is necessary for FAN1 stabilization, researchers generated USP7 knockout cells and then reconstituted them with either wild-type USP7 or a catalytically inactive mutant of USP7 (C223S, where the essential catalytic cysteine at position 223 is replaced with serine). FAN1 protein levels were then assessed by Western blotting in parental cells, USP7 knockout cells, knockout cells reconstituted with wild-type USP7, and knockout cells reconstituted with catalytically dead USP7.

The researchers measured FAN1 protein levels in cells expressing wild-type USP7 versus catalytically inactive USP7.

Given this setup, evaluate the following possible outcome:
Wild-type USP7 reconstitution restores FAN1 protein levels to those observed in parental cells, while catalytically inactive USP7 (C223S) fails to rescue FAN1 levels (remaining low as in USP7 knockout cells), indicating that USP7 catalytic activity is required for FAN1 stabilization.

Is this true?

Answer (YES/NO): NO